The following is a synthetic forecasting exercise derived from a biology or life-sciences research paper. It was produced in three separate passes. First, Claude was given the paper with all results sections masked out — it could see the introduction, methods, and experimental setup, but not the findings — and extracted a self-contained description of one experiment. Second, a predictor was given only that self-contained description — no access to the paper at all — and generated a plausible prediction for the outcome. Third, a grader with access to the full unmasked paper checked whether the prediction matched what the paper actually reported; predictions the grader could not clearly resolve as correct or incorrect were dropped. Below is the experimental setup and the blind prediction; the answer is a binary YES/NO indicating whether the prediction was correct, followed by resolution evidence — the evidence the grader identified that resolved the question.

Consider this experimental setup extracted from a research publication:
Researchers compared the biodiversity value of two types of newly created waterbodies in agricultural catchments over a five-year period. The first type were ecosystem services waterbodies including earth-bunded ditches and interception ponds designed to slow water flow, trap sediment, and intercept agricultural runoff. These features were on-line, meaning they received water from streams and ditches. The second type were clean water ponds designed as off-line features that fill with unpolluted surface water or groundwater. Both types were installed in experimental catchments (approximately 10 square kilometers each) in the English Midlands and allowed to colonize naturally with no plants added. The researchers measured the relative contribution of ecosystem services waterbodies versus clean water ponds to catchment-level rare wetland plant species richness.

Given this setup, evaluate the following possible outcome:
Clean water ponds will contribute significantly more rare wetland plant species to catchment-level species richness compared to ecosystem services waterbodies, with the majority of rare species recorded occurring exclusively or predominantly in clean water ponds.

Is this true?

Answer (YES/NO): YES